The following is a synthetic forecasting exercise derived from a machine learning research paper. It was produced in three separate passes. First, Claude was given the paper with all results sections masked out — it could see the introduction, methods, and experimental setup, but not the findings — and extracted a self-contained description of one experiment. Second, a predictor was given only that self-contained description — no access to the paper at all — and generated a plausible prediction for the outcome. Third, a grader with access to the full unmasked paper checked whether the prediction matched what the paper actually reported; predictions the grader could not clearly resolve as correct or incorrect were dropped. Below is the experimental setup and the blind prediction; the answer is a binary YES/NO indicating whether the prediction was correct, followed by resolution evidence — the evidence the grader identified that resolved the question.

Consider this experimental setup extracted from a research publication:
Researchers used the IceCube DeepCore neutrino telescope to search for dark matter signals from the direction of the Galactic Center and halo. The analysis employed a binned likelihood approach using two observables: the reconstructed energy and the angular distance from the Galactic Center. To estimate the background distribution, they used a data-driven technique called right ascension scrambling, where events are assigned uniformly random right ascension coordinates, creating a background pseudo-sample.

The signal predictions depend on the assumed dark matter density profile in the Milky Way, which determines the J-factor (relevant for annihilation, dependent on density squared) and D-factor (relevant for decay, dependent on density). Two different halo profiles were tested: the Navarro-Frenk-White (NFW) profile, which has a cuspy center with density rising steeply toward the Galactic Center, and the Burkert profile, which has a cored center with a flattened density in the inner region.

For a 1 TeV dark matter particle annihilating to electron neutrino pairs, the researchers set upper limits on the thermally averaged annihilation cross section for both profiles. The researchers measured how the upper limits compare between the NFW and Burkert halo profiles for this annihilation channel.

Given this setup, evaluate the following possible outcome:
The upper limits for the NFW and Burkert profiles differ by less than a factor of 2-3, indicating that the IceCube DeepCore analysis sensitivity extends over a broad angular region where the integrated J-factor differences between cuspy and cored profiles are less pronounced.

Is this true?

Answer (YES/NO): NO